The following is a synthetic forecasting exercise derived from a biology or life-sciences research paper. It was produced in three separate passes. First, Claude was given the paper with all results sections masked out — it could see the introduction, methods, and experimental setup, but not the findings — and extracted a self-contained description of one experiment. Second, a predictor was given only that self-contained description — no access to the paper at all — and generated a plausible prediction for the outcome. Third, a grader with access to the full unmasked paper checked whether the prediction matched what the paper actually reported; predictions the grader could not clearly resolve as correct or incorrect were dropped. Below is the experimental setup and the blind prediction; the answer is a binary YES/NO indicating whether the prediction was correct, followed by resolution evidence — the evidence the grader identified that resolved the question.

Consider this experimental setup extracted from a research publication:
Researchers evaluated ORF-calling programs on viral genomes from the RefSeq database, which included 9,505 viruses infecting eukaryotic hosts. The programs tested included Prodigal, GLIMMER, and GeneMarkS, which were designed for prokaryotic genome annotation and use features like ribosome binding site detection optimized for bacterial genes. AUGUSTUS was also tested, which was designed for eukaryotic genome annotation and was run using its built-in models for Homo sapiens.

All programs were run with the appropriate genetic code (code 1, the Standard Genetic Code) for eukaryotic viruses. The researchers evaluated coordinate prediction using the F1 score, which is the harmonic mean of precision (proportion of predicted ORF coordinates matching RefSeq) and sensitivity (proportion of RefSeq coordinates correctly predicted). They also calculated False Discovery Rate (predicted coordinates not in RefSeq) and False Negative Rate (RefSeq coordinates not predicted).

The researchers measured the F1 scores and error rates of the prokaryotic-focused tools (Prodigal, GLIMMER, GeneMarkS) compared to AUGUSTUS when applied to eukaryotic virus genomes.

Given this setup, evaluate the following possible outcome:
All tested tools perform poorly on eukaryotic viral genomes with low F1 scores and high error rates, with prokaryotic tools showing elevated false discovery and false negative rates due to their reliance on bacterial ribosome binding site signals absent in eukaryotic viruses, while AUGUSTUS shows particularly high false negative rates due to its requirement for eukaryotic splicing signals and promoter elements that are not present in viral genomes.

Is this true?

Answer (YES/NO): NO